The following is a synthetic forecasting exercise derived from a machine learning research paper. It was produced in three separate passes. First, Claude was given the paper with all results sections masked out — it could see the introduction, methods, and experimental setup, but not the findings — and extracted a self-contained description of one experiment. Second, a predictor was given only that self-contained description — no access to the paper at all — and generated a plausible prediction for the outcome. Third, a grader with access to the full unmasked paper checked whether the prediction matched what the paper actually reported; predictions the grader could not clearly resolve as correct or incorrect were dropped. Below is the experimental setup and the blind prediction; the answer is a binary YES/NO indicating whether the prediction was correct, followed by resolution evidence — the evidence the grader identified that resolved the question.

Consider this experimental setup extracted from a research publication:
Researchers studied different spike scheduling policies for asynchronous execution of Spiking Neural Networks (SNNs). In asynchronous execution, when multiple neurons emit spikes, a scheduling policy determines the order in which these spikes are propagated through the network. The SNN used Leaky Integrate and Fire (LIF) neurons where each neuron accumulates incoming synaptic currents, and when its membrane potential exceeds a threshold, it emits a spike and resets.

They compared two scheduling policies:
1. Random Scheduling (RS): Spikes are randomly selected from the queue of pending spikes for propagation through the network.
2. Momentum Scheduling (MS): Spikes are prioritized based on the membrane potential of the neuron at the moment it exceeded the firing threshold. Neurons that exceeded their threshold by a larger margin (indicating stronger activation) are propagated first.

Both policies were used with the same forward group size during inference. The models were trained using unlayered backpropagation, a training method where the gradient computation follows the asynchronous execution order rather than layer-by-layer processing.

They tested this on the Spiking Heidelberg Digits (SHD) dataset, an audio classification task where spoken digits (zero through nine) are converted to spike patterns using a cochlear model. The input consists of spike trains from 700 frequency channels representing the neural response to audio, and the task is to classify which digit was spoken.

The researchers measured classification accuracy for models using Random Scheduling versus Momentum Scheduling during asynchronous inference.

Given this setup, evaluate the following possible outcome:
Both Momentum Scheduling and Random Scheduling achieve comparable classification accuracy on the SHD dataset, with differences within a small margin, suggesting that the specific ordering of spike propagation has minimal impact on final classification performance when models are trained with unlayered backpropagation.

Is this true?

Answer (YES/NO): NO